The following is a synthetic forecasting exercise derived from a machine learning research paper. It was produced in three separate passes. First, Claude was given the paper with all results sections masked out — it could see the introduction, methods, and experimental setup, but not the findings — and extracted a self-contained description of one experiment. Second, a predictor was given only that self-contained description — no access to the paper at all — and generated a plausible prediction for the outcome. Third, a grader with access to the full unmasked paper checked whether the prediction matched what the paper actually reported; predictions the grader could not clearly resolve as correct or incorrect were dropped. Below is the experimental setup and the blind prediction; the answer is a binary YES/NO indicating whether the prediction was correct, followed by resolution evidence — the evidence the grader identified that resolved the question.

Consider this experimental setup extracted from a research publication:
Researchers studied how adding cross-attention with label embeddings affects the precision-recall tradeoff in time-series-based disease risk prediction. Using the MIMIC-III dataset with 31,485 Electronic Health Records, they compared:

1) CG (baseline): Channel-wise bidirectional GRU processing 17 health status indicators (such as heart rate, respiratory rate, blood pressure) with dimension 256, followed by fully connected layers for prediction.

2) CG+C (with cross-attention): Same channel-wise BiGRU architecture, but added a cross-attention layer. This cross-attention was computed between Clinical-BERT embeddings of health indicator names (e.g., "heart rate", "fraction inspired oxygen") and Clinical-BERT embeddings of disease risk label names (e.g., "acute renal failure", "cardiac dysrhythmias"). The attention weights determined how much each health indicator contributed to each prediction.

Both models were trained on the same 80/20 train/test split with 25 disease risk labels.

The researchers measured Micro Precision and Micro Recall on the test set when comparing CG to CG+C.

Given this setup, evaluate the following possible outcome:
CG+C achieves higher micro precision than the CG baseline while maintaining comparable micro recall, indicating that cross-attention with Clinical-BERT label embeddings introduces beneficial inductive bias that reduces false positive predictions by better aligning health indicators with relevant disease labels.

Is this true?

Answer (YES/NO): NO